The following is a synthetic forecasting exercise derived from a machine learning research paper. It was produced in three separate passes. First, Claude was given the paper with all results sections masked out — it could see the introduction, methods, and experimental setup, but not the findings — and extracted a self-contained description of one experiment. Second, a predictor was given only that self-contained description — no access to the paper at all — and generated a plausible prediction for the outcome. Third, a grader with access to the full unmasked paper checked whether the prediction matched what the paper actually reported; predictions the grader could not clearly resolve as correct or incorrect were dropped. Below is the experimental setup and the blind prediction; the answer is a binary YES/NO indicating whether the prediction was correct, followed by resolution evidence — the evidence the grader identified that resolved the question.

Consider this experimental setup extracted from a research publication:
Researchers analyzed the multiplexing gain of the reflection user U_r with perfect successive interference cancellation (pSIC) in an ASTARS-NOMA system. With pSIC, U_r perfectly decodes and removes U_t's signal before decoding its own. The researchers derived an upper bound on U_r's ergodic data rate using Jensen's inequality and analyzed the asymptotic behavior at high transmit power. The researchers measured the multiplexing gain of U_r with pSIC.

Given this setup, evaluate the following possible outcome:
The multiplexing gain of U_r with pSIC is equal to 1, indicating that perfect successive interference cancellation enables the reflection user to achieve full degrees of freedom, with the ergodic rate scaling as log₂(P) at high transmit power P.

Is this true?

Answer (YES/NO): YES